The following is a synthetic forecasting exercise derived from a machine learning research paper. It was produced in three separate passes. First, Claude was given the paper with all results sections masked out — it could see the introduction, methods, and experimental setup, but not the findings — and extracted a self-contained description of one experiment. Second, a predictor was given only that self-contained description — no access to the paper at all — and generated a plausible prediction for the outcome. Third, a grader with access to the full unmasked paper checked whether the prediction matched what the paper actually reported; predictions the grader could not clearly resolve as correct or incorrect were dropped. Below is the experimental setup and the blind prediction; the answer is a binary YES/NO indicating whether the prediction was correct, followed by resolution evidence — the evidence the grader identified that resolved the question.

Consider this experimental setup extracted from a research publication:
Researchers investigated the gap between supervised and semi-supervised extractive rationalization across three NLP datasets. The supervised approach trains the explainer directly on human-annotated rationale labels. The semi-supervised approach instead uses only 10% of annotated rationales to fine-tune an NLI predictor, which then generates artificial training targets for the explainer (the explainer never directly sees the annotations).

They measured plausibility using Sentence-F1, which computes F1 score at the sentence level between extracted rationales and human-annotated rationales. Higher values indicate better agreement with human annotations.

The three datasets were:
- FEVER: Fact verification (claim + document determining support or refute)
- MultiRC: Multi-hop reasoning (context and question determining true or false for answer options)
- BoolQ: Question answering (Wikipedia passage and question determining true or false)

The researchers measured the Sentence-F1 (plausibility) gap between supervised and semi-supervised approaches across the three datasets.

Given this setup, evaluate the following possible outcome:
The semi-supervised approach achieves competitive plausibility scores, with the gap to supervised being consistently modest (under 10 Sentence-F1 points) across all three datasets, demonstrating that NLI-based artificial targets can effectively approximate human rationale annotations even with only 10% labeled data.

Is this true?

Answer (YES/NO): NO